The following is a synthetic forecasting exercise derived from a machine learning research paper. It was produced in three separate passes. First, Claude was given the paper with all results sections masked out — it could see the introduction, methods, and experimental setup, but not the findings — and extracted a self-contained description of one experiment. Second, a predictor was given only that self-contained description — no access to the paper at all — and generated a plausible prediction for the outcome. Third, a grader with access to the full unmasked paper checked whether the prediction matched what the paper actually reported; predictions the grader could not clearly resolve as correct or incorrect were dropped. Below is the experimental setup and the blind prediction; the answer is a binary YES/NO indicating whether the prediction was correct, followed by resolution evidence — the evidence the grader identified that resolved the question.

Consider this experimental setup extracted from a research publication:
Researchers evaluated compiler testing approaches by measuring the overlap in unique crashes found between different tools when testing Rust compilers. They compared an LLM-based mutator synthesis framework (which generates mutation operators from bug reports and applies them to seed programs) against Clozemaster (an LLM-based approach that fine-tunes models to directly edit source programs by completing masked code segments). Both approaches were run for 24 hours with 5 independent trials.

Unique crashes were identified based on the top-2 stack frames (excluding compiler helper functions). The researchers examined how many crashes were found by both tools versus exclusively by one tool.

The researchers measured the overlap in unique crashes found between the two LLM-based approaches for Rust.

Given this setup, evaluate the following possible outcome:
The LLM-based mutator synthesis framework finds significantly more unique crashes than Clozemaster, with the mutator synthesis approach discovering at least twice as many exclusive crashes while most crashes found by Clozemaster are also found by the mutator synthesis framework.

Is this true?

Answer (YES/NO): YES